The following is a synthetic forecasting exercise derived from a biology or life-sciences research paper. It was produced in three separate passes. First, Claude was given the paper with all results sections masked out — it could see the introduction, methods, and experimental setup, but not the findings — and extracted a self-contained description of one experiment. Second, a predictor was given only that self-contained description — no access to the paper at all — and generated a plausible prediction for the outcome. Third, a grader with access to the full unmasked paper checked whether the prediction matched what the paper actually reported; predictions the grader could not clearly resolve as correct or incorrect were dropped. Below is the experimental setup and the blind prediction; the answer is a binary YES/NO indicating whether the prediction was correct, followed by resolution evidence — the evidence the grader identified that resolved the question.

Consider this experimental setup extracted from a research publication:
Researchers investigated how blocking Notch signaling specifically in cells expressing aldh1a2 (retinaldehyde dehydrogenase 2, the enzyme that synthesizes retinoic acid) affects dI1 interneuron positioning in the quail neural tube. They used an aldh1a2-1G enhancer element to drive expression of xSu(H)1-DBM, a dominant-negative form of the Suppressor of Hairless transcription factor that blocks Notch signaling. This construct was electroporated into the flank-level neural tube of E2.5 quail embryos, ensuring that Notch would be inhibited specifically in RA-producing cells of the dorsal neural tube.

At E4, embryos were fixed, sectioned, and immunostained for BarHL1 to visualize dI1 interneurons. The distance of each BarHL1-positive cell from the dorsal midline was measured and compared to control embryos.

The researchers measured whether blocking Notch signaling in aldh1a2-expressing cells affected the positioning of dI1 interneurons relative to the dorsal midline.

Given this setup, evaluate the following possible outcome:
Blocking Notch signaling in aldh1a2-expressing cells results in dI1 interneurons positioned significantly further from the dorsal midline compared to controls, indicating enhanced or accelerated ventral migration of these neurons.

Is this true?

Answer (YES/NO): NO